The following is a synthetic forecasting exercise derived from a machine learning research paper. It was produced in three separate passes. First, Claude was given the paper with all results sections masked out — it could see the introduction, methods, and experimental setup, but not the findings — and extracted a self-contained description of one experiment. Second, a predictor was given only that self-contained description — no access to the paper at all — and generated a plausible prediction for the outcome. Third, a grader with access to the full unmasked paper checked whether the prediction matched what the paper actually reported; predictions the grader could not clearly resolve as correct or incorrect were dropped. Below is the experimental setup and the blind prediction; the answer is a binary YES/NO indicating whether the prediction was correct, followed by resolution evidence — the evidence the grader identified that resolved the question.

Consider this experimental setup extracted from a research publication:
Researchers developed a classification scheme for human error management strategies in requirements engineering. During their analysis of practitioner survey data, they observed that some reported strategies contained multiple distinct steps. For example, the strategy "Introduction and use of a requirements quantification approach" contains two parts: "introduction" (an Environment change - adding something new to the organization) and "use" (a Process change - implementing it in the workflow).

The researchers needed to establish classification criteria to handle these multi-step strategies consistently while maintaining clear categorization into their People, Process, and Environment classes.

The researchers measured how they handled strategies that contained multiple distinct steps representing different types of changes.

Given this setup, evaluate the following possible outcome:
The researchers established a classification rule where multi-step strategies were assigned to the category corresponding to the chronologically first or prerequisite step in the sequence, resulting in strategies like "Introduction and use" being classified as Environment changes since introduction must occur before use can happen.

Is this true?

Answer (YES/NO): NO